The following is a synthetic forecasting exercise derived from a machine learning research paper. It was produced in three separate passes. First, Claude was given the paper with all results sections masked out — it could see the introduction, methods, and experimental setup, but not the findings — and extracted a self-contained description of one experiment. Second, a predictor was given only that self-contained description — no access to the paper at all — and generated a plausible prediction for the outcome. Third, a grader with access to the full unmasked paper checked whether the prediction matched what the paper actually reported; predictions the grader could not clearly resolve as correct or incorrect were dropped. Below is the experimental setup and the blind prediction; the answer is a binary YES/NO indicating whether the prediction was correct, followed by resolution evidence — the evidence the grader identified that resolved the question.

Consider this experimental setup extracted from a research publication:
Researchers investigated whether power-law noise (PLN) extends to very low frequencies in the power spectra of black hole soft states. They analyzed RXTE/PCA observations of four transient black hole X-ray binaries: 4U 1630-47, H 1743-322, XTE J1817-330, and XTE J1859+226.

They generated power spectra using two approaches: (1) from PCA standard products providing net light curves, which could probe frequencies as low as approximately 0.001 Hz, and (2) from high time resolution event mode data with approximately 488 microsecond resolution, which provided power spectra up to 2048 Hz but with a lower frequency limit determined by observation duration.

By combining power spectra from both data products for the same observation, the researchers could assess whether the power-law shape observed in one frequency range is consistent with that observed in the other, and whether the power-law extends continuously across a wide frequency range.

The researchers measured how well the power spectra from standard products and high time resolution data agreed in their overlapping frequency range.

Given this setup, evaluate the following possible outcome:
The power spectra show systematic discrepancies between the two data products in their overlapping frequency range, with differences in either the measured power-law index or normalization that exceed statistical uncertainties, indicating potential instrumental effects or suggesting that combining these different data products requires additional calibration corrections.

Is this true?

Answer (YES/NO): NO